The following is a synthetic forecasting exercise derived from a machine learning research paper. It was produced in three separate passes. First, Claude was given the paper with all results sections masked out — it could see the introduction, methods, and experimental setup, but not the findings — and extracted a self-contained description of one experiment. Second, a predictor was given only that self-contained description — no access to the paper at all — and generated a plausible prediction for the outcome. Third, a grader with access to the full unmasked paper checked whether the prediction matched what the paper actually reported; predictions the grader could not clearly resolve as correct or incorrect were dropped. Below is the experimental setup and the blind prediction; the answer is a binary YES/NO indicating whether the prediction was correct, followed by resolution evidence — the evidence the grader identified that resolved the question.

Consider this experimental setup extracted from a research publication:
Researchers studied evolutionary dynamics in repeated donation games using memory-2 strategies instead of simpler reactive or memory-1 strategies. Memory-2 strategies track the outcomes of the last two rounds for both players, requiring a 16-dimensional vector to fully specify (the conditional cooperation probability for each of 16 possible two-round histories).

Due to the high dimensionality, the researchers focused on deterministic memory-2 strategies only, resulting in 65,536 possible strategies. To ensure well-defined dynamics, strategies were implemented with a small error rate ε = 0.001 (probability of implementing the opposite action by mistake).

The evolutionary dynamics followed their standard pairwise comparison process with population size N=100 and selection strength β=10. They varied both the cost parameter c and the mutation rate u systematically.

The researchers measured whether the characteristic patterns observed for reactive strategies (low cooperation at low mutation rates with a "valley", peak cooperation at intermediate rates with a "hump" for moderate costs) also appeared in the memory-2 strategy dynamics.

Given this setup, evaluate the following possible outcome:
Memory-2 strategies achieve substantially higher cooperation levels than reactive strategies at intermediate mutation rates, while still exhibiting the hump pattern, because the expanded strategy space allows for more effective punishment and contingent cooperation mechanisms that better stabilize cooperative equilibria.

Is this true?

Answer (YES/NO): NO